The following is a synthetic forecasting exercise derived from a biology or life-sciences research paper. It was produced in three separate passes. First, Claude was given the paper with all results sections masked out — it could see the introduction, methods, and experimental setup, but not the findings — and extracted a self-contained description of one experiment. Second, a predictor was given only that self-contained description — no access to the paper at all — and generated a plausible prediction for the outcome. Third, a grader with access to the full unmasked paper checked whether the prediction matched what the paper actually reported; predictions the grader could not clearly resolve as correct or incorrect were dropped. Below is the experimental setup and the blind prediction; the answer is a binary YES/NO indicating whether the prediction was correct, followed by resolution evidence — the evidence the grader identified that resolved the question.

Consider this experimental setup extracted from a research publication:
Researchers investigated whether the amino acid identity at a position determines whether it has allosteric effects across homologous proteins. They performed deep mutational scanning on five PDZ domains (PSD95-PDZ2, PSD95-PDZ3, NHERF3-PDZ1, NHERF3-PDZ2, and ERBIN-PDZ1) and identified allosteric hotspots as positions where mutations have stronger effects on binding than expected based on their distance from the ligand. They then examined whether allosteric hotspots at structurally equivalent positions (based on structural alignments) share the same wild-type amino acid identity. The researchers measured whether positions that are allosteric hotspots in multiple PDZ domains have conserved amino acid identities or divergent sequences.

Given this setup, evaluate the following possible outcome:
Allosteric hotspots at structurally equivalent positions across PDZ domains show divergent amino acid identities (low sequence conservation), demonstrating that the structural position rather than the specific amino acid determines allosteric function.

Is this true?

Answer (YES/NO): NO